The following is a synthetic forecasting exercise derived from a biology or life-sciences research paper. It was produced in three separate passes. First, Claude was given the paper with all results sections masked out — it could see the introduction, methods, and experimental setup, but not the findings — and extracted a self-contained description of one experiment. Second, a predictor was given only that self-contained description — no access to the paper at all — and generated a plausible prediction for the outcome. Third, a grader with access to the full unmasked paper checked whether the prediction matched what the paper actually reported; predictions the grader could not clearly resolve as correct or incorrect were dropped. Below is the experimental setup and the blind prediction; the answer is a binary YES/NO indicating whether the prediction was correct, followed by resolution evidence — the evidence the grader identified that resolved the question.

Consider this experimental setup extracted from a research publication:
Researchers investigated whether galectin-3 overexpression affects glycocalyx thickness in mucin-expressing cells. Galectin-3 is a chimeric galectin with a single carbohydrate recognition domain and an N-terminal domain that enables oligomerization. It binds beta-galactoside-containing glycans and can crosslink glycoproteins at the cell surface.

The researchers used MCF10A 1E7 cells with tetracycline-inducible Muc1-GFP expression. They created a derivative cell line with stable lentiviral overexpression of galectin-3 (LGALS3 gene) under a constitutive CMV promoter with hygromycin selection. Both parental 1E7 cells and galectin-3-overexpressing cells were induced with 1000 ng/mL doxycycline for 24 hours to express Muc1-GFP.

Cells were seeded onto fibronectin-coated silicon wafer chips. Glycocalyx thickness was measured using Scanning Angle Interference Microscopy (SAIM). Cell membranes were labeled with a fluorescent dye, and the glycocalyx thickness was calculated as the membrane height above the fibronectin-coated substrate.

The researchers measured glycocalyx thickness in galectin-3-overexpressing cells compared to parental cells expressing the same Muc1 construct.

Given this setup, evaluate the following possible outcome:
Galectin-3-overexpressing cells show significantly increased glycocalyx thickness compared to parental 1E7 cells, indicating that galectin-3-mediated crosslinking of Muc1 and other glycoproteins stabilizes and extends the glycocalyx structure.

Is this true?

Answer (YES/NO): NO